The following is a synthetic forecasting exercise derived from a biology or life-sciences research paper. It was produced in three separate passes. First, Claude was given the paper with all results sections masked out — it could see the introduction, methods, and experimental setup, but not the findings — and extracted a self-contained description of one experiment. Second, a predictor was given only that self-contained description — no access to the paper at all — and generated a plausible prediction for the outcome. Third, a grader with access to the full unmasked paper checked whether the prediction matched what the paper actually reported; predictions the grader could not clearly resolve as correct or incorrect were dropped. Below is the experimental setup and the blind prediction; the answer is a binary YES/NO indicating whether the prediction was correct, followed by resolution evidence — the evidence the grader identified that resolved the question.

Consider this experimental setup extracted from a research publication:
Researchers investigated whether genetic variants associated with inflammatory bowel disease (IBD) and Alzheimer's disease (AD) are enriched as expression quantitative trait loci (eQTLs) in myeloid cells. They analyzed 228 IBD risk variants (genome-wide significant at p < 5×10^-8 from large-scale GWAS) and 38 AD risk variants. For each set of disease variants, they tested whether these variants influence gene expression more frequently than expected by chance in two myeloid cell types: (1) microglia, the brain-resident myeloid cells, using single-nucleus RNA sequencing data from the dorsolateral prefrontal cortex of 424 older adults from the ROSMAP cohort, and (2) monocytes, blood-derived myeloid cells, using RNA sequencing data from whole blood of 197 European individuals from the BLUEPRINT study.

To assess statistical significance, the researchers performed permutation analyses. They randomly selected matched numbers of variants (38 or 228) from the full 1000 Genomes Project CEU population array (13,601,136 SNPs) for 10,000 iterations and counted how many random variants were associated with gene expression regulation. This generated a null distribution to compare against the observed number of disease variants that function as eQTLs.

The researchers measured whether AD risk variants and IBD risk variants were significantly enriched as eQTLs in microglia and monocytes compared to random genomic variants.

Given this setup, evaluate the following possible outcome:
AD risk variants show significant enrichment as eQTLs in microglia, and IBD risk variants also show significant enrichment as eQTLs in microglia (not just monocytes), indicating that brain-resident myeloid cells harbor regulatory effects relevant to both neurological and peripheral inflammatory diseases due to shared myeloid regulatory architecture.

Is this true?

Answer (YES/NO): YES